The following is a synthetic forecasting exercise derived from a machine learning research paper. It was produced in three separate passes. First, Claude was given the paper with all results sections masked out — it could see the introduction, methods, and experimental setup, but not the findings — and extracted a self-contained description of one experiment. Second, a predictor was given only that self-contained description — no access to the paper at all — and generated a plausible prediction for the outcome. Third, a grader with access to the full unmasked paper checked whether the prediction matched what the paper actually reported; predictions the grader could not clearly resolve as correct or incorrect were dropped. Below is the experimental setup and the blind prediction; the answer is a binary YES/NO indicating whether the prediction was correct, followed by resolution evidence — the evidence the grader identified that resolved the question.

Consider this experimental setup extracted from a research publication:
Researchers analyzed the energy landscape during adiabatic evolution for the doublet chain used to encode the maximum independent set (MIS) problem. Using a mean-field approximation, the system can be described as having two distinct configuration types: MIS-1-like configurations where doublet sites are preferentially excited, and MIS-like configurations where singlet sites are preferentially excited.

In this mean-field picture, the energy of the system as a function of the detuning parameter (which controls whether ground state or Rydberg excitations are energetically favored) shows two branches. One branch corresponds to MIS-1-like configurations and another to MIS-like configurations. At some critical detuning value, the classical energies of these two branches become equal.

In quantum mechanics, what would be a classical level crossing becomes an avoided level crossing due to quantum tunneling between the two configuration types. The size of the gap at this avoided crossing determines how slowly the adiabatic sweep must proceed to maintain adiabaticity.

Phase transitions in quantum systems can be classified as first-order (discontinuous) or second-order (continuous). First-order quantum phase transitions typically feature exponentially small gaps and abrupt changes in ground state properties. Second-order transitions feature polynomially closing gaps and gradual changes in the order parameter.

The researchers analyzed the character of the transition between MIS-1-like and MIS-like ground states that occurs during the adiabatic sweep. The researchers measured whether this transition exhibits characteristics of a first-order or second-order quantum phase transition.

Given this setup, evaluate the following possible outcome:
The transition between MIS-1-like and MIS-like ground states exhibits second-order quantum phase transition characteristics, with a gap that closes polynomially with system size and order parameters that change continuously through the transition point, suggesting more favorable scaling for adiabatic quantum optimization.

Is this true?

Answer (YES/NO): NO